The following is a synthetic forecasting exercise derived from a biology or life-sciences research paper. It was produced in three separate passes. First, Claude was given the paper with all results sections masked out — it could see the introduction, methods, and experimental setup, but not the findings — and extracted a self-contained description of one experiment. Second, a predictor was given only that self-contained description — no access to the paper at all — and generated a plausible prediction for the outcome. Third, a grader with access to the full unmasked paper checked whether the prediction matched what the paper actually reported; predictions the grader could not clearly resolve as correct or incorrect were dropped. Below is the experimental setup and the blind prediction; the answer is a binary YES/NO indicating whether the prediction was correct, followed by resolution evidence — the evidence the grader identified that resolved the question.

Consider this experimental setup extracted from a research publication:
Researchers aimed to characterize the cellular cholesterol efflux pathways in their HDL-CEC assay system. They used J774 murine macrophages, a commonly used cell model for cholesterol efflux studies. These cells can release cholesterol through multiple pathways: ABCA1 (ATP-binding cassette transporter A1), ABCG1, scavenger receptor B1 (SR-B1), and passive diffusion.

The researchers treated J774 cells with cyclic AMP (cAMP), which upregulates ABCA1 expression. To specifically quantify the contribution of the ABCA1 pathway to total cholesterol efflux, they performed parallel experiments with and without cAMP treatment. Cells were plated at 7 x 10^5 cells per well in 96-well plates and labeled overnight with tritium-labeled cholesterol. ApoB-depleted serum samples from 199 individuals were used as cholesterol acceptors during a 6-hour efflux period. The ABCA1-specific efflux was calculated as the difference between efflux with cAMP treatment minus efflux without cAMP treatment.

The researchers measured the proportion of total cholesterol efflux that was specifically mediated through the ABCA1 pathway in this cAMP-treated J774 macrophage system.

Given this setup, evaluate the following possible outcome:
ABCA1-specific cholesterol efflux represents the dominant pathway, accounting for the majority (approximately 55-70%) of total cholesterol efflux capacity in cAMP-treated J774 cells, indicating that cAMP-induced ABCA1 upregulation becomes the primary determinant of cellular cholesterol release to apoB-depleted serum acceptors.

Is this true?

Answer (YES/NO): NO